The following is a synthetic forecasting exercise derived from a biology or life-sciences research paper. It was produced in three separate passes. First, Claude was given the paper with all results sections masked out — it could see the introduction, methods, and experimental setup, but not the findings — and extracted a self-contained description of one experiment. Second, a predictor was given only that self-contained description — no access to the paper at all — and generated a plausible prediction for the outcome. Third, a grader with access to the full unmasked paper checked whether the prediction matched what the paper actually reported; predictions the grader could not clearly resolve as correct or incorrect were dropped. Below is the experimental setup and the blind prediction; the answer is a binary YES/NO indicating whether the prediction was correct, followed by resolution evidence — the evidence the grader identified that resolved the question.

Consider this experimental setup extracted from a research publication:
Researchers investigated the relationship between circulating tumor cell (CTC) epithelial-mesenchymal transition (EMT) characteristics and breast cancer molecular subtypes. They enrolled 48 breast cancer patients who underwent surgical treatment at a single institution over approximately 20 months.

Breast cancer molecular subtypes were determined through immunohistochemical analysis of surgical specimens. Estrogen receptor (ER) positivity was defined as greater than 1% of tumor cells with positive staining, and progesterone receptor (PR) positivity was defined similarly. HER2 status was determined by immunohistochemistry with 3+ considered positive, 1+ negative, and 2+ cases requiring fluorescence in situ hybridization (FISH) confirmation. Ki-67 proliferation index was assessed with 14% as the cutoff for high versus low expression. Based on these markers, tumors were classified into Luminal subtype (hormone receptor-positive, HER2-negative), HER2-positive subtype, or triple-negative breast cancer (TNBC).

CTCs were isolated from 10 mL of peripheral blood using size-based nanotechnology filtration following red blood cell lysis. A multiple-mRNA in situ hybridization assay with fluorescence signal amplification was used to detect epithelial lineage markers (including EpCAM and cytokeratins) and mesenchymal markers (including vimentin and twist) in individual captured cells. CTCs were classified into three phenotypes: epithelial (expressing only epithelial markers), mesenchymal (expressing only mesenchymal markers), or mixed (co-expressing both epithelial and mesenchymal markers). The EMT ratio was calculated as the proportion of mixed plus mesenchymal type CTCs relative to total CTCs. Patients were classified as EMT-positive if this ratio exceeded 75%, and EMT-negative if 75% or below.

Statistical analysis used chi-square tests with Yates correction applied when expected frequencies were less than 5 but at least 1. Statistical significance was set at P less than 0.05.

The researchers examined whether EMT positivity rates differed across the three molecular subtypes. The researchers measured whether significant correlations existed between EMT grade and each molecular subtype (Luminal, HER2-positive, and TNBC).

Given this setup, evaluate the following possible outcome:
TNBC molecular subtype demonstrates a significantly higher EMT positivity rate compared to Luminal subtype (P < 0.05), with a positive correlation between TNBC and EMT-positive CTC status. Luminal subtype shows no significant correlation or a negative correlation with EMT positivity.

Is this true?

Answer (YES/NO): YES